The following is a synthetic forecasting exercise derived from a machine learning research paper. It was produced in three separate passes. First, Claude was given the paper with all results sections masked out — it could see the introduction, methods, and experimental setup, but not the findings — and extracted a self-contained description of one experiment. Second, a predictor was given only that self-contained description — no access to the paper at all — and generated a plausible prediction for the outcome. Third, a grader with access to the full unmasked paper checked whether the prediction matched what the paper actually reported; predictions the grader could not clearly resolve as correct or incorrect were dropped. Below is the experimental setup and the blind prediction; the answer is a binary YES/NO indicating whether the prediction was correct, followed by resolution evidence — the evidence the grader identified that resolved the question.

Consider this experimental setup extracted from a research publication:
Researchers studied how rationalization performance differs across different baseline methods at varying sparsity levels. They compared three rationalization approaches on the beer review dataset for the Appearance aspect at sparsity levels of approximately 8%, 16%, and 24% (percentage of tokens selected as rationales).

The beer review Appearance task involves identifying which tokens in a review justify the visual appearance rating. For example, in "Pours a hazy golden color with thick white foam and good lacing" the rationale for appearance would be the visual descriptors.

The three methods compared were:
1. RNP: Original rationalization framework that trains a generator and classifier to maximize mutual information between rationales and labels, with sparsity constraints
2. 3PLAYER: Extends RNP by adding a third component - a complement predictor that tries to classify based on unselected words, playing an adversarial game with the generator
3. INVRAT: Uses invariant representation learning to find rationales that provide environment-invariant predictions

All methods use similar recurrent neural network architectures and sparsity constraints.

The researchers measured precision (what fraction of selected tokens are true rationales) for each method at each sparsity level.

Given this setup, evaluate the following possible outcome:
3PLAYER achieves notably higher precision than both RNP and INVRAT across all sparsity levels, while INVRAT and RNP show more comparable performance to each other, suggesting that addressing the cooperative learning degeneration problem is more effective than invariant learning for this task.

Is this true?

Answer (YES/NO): NO